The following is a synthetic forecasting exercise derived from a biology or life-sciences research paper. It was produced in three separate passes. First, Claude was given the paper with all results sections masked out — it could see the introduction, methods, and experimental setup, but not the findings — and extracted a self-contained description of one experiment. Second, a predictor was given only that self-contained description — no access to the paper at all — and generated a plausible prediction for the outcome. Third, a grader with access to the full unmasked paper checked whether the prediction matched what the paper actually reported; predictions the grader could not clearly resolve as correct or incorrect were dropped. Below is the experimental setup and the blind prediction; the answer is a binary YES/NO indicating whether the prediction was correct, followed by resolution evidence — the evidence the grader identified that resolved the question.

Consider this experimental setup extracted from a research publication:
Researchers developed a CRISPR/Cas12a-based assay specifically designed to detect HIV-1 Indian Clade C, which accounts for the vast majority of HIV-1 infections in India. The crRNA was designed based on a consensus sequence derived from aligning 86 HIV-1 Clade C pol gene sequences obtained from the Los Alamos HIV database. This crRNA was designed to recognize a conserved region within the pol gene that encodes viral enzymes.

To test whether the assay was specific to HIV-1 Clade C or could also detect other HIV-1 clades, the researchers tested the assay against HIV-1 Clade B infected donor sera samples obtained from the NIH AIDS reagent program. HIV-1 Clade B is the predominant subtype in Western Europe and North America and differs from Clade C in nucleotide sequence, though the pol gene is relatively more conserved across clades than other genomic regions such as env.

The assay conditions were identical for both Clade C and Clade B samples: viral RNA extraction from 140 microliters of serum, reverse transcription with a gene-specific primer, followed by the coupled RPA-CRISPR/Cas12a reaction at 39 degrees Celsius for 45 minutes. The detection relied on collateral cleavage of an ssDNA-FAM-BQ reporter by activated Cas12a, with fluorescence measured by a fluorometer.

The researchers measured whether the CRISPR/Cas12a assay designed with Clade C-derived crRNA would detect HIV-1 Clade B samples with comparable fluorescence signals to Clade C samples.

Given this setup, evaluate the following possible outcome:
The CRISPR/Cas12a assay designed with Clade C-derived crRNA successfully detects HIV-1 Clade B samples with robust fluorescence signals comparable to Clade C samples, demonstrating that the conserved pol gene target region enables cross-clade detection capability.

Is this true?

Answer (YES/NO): NO